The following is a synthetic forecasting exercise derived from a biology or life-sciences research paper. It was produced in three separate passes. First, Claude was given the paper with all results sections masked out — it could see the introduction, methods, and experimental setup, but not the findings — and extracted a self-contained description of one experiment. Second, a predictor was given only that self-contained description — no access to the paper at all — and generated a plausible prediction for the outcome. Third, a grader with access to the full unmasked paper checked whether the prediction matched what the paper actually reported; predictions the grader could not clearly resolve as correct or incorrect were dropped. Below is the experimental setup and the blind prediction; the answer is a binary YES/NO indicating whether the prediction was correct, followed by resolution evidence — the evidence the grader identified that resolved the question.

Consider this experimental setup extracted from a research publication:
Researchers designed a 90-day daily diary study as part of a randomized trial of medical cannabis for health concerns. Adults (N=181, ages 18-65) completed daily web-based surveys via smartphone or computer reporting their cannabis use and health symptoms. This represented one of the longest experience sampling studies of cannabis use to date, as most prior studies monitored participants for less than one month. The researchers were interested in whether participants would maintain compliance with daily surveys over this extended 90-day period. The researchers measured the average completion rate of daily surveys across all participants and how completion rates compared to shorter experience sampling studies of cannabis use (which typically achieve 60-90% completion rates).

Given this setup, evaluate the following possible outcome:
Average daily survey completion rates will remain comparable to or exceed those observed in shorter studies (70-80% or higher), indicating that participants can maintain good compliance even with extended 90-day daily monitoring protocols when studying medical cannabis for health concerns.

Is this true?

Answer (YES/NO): YES